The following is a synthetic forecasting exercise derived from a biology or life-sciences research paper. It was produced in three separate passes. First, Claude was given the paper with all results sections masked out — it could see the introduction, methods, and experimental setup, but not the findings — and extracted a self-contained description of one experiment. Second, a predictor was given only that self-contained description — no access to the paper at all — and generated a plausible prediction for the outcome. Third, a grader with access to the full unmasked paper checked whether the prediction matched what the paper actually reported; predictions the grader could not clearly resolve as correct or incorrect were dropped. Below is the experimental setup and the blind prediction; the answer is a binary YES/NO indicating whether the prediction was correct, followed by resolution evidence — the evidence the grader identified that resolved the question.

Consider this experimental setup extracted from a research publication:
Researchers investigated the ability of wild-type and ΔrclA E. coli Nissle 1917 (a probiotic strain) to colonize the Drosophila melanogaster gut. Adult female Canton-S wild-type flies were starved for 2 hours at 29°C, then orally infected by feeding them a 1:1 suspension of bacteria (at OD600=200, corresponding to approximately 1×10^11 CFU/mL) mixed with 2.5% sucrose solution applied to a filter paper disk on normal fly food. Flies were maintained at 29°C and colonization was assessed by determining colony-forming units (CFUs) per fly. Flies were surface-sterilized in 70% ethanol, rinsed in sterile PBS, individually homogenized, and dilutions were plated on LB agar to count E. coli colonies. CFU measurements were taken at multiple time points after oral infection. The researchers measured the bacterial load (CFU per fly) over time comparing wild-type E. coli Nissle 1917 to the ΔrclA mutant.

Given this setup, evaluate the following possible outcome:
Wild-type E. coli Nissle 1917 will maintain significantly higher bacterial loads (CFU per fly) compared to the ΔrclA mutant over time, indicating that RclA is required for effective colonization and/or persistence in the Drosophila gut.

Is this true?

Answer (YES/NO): NO